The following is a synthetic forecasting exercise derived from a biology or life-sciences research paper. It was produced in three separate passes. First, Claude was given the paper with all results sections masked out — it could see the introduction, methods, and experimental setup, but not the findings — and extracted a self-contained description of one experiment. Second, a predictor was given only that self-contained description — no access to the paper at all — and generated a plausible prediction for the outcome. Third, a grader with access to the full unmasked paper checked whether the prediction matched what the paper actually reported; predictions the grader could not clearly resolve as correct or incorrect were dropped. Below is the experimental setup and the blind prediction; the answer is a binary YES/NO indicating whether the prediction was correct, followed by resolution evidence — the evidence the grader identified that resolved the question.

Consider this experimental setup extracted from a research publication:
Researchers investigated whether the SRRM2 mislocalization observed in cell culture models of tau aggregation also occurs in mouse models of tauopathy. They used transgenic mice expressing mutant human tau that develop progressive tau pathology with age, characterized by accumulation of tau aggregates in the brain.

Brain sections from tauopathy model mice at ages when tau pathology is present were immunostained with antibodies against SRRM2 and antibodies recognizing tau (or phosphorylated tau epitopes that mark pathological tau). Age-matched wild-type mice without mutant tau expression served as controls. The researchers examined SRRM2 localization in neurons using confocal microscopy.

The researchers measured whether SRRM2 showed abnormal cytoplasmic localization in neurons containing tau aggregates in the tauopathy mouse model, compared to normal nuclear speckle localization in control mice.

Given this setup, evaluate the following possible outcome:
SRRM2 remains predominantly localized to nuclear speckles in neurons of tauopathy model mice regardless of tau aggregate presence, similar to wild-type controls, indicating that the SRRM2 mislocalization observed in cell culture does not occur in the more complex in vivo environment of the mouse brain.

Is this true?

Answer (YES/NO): NO